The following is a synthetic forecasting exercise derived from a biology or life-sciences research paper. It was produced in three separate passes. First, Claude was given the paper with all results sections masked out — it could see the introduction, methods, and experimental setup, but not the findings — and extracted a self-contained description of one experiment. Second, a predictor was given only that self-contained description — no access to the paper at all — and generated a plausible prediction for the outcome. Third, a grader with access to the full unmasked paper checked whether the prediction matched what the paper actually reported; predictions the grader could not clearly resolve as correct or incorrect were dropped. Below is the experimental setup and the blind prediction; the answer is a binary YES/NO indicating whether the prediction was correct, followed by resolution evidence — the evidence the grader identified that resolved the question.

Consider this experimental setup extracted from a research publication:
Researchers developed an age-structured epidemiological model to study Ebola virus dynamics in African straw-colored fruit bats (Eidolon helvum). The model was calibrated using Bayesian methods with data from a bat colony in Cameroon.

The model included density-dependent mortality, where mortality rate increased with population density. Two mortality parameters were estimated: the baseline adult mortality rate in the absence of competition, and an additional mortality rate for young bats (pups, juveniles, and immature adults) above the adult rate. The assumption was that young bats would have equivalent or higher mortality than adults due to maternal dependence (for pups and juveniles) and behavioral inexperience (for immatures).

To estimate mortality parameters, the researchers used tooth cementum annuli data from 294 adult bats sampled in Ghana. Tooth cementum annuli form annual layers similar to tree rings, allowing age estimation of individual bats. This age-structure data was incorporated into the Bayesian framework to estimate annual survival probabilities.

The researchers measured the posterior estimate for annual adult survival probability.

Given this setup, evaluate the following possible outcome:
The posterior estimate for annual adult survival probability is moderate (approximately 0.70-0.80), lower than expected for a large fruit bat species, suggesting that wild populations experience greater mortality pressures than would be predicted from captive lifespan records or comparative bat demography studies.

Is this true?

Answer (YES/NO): YES